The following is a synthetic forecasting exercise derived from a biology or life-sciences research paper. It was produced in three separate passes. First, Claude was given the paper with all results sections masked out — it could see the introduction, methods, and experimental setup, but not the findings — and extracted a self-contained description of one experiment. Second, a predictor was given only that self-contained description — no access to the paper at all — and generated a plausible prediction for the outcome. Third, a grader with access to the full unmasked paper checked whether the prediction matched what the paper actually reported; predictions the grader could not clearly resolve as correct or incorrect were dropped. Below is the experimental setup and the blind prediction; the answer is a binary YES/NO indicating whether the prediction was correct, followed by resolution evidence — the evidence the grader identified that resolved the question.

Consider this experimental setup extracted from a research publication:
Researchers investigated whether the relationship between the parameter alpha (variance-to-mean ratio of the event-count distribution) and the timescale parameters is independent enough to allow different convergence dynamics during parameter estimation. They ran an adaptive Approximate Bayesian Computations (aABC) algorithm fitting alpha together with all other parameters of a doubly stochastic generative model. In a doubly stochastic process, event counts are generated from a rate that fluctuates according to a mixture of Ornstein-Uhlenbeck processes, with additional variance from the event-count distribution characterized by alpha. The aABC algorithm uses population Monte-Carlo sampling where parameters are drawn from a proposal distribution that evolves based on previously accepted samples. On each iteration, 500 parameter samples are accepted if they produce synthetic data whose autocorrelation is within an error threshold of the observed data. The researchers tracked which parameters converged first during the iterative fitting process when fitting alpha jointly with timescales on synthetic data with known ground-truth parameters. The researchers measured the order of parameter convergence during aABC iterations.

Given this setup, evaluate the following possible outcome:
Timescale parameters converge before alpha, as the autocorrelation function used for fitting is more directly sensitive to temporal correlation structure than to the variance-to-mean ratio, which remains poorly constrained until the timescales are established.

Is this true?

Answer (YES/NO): NO